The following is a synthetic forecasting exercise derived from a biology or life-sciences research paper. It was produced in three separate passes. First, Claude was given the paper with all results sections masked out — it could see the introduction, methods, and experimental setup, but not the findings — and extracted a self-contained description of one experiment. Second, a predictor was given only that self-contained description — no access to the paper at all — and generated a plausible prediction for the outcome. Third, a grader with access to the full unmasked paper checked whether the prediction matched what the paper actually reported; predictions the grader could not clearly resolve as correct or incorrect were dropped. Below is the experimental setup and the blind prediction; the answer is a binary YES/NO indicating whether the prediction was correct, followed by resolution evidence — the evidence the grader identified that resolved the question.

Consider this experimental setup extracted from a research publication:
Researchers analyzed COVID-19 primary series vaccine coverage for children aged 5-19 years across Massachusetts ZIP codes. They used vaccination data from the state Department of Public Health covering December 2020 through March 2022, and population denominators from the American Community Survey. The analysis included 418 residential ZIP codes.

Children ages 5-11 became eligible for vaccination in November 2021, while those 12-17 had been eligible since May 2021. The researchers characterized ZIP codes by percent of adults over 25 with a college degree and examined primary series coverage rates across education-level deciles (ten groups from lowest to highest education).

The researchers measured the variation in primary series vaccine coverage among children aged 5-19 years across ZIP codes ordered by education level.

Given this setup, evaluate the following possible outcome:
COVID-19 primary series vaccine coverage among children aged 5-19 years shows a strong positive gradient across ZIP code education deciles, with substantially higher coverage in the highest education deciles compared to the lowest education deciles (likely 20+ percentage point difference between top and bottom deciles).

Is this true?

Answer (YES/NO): YES